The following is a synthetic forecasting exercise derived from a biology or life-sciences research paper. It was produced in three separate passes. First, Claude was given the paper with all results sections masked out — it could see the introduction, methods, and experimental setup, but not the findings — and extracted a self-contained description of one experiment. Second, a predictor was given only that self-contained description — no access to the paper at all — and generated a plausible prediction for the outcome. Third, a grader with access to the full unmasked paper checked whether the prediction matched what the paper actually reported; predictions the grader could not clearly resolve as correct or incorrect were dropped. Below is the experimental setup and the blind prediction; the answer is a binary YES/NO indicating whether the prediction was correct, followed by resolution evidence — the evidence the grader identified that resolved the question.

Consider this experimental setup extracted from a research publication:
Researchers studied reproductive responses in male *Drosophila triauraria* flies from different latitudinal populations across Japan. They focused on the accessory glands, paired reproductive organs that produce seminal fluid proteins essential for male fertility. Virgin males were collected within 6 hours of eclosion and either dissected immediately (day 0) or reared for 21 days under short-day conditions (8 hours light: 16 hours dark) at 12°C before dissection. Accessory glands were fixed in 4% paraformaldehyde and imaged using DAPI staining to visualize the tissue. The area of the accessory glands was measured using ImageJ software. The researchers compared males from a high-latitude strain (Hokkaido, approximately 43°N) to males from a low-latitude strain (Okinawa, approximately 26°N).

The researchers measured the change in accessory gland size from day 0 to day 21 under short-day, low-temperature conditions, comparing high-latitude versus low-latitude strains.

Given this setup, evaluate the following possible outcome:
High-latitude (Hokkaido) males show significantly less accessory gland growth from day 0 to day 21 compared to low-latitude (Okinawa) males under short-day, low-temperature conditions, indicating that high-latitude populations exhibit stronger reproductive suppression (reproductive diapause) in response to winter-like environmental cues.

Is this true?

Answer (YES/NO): YES